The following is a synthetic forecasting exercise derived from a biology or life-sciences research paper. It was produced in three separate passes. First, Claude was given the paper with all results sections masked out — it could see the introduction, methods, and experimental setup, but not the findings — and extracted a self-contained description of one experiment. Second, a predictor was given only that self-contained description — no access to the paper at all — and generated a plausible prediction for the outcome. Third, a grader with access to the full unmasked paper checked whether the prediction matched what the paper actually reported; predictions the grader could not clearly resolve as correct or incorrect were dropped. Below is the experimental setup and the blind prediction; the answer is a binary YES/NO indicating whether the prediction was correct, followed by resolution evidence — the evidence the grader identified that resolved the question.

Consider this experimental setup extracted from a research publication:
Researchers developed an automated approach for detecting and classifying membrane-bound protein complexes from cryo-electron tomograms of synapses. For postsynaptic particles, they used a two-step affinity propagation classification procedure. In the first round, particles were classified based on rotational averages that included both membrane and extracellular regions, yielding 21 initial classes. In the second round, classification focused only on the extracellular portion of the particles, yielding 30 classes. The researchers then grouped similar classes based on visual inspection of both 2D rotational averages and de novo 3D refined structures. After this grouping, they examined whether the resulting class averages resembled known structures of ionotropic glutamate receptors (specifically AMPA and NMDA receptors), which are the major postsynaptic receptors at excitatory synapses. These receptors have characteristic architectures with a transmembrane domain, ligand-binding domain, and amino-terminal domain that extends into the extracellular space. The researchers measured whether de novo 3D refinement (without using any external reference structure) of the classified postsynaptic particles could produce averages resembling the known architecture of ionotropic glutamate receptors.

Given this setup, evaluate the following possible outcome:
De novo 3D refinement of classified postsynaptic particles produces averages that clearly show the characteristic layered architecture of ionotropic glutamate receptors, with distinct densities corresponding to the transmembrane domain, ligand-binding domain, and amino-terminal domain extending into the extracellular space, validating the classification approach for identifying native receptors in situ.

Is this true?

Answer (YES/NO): YES